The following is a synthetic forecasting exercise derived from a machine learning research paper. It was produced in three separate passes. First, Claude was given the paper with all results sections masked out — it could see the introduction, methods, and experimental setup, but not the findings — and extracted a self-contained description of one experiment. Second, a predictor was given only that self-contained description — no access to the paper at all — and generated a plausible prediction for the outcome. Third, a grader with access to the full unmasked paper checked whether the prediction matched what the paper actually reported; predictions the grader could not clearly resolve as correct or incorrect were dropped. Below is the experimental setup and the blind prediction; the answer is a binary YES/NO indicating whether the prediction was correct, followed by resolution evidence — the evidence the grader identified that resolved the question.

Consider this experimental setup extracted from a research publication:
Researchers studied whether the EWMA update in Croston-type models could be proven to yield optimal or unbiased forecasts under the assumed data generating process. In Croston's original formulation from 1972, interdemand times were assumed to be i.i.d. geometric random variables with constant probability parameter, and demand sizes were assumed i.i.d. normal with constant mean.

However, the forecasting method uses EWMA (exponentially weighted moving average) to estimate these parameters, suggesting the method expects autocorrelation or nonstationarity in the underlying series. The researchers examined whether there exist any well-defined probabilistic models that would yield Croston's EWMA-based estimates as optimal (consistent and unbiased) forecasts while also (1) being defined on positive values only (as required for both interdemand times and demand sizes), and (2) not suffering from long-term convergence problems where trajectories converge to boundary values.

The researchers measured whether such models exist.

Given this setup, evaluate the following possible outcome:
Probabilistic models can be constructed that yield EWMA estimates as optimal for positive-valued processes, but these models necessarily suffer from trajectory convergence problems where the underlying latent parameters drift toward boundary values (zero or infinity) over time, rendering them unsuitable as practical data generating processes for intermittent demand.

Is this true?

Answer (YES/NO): YES